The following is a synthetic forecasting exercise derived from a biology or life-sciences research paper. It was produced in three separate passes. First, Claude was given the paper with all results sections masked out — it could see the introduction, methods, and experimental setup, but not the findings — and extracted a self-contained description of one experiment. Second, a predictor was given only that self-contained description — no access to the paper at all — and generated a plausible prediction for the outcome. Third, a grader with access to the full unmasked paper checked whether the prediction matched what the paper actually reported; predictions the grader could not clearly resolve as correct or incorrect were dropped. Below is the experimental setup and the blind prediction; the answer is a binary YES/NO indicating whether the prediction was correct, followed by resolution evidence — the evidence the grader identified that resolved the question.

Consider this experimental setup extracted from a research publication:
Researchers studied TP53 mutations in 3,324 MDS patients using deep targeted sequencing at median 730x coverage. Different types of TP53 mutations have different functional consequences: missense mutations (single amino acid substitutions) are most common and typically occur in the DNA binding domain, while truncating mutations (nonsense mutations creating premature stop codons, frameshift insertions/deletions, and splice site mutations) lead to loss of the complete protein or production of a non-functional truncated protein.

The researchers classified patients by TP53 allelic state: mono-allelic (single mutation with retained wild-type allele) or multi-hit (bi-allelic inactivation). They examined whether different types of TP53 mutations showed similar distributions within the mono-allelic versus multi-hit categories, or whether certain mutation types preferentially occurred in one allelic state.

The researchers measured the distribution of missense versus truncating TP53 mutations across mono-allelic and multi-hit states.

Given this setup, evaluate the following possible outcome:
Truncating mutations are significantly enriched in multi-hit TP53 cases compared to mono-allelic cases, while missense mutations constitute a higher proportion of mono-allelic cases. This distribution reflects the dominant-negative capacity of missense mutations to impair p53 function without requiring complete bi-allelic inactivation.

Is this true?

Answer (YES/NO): YES